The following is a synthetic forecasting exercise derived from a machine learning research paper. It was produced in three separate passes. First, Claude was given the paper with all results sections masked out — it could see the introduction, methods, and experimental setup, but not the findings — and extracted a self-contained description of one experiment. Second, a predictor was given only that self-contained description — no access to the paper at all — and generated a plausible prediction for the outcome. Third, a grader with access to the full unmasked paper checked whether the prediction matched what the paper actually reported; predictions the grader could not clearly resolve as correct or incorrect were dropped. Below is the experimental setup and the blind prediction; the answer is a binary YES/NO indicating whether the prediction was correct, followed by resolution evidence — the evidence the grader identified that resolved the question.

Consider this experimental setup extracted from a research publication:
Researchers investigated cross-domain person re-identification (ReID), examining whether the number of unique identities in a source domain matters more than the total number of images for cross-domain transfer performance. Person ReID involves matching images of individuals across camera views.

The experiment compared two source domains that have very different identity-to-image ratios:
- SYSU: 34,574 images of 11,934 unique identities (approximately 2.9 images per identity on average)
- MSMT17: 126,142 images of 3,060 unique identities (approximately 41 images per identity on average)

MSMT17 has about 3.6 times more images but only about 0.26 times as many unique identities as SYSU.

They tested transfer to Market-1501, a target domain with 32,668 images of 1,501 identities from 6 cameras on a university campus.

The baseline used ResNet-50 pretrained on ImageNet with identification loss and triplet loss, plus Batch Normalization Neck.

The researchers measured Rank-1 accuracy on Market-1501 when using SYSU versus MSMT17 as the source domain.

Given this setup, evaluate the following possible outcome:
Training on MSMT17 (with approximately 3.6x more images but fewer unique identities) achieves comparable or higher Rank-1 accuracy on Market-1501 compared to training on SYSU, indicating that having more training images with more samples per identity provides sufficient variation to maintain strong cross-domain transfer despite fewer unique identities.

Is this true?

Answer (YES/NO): YES